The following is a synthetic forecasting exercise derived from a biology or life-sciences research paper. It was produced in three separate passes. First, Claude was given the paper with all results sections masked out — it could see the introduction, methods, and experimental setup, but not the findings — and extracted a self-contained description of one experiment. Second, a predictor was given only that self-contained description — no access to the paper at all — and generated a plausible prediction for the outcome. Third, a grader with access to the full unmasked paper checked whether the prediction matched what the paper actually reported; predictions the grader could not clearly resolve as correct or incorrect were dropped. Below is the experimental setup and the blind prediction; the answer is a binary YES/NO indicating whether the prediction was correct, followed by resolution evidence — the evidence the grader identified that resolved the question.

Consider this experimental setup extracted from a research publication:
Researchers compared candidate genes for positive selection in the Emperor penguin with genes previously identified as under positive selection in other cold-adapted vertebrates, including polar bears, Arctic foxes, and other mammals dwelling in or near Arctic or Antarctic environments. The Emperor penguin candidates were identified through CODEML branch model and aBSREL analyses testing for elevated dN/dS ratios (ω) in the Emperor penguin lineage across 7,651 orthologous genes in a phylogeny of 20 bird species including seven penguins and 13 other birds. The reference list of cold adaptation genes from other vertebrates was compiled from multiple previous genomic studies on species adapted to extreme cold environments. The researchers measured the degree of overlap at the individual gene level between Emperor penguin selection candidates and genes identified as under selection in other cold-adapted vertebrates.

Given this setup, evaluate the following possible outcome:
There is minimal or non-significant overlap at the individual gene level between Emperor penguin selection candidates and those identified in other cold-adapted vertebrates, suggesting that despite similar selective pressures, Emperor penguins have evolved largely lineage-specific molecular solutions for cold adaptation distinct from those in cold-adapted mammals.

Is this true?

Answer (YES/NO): YES